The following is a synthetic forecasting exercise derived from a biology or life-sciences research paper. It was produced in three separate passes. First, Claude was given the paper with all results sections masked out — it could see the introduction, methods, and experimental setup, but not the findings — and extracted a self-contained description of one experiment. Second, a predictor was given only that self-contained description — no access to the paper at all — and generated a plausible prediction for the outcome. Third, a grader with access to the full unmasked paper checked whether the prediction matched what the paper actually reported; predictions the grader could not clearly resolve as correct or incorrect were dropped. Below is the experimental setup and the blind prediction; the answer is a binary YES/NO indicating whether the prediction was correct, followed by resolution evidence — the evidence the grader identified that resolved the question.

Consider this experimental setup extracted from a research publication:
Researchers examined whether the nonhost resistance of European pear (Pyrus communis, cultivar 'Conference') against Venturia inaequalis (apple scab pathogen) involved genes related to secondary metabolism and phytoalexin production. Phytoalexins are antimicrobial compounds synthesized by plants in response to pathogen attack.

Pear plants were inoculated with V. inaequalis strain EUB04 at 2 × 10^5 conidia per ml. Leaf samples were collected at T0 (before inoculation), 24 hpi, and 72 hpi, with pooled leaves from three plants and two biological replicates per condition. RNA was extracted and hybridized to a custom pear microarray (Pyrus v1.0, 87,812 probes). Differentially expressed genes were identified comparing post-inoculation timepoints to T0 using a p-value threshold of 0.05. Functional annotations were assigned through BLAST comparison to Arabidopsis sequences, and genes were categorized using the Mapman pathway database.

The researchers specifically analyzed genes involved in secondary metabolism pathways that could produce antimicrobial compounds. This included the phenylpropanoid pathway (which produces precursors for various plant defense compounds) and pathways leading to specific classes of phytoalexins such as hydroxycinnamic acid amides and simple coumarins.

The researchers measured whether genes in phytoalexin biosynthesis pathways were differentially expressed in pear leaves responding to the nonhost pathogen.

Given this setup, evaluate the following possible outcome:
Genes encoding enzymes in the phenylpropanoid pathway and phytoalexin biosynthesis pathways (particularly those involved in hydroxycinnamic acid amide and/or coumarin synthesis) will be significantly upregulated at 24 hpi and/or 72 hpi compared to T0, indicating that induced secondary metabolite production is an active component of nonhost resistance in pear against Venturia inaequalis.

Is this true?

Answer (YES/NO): YES